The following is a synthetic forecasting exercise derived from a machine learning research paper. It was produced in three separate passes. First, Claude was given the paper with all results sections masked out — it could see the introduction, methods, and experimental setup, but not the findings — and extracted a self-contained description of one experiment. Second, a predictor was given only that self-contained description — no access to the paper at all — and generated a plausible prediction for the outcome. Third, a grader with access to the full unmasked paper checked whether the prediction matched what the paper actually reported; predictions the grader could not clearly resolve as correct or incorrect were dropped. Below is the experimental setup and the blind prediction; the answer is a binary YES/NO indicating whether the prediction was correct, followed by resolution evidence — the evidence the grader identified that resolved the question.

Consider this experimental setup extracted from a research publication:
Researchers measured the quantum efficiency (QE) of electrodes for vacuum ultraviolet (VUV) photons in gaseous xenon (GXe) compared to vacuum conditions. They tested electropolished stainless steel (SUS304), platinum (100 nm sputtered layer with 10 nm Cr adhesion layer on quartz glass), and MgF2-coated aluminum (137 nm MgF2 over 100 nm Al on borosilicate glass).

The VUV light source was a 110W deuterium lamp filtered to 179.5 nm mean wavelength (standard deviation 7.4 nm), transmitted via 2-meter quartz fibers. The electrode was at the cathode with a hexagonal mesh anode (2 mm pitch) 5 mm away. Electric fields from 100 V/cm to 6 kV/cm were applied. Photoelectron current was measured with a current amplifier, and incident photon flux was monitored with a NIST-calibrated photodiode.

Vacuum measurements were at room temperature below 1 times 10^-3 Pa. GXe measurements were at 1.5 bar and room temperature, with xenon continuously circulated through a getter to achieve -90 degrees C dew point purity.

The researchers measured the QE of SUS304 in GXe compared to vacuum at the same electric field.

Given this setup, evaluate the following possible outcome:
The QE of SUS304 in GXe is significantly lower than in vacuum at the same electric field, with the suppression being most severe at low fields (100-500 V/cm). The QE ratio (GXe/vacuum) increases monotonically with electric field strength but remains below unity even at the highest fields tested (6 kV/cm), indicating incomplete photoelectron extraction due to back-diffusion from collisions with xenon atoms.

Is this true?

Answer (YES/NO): YES